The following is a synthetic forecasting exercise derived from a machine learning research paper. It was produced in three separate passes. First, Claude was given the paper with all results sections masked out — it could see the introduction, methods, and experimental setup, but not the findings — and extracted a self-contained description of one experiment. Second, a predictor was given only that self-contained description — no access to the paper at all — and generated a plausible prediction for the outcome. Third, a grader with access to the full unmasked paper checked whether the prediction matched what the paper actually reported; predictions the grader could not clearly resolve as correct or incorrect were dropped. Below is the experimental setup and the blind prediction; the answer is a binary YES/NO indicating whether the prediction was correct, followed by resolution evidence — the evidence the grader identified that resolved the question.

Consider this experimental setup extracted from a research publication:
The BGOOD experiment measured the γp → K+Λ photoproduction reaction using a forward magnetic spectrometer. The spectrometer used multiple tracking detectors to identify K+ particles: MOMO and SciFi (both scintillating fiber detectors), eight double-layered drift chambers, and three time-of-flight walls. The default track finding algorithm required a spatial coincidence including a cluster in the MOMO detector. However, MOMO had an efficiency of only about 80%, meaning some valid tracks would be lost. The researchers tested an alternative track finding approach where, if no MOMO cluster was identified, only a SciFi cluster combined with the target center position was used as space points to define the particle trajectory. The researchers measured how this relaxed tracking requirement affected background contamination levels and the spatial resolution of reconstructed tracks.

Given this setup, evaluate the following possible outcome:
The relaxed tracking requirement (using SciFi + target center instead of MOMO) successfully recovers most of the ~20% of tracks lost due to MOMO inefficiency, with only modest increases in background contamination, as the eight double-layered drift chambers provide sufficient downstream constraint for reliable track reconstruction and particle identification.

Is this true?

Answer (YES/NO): NO